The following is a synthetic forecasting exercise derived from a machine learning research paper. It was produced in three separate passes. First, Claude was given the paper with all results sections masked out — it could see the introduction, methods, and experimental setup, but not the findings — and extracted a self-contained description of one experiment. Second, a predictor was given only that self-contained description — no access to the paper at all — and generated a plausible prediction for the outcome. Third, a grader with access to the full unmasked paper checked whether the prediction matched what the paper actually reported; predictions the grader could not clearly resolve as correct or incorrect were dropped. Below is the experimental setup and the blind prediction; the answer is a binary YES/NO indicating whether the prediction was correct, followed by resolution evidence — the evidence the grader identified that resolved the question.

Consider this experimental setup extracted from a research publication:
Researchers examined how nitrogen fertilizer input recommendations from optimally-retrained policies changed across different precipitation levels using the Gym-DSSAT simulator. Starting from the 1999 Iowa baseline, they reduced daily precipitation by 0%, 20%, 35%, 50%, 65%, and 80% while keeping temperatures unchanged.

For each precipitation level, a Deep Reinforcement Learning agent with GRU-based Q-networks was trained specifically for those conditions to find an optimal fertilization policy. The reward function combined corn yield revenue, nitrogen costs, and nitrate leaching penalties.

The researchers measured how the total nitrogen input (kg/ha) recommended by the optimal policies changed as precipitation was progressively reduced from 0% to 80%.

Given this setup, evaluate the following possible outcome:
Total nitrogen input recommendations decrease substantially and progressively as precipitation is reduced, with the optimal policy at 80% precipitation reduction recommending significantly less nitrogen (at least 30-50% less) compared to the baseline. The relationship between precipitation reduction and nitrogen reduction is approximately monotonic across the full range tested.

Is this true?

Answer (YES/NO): NO